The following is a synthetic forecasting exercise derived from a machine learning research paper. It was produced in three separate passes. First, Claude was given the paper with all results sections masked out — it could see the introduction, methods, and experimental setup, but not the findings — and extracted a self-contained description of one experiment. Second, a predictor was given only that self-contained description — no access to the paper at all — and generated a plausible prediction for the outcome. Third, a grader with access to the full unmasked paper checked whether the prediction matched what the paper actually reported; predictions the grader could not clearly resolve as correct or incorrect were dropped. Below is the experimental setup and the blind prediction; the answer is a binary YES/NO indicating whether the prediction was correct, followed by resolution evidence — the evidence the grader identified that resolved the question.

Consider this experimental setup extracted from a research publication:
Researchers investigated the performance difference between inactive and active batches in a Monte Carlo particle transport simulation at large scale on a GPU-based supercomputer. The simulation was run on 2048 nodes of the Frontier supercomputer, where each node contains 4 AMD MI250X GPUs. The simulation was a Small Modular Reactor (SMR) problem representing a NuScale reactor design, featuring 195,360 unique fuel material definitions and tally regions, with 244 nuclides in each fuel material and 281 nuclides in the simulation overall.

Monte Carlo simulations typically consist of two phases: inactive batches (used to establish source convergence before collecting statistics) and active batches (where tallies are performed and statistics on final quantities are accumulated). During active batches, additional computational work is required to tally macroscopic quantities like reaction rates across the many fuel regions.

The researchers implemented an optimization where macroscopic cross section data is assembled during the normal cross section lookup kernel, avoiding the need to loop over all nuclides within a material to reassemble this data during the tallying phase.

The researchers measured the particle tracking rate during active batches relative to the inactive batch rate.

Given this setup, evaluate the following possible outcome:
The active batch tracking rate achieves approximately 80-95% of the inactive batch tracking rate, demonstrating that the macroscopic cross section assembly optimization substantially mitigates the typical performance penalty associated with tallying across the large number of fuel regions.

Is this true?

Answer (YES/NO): NO